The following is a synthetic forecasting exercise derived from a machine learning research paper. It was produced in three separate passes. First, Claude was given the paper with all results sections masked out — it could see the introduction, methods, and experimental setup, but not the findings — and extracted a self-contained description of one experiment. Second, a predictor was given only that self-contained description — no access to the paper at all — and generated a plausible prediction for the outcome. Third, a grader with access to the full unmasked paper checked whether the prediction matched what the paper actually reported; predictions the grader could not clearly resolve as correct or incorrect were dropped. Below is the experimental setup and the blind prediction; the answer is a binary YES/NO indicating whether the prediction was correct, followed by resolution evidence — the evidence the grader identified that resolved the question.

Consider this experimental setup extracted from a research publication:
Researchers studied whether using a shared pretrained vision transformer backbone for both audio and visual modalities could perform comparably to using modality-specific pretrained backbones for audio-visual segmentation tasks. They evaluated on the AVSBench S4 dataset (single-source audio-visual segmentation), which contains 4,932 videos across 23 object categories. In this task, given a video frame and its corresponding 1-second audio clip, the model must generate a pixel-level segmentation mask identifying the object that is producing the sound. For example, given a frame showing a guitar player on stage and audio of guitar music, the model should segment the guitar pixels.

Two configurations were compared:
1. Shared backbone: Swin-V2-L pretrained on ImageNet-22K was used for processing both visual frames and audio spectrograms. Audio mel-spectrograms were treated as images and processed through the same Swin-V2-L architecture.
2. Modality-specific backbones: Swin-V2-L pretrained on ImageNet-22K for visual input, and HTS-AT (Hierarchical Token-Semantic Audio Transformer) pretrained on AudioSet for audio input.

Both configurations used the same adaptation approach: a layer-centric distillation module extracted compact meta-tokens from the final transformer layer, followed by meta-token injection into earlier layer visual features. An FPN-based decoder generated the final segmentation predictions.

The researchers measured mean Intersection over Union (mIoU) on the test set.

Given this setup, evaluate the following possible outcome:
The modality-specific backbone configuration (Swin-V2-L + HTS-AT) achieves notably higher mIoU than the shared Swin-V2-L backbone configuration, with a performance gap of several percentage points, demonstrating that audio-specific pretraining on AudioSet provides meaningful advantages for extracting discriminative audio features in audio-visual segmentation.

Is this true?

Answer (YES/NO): NO